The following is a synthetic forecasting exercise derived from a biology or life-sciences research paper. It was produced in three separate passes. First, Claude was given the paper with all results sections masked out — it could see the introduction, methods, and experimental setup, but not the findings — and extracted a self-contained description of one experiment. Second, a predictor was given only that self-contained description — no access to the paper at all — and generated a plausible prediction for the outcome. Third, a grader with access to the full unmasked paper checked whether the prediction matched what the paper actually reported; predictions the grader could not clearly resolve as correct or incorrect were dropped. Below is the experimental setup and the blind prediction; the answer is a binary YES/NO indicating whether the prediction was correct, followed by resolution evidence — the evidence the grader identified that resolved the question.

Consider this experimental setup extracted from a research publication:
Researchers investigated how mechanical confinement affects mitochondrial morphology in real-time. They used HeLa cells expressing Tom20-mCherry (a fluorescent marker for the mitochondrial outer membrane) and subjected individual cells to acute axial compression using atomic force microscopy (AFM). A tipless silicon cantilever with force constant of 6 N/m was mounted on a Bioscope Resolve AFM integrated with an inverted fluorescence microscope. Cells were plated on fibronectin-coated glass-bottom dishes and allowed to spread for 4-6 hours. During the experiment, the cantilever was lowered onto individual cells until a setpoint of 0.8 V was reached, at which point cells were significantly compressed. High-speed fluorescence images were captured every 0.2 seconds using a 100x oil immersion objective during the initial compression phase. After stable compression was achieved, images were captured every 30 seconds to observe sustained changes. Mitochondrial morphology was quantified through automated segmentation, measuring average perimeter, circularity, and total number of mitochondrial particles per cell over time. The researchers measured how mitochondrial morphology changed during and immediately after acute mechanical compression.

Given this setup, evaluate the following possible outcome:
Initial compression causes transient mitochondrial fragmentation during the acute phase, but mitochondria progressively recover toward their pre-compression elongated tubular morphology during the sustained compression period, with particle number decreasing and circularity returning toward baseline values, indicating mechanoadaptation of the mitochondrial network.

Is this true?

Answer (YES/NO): NO